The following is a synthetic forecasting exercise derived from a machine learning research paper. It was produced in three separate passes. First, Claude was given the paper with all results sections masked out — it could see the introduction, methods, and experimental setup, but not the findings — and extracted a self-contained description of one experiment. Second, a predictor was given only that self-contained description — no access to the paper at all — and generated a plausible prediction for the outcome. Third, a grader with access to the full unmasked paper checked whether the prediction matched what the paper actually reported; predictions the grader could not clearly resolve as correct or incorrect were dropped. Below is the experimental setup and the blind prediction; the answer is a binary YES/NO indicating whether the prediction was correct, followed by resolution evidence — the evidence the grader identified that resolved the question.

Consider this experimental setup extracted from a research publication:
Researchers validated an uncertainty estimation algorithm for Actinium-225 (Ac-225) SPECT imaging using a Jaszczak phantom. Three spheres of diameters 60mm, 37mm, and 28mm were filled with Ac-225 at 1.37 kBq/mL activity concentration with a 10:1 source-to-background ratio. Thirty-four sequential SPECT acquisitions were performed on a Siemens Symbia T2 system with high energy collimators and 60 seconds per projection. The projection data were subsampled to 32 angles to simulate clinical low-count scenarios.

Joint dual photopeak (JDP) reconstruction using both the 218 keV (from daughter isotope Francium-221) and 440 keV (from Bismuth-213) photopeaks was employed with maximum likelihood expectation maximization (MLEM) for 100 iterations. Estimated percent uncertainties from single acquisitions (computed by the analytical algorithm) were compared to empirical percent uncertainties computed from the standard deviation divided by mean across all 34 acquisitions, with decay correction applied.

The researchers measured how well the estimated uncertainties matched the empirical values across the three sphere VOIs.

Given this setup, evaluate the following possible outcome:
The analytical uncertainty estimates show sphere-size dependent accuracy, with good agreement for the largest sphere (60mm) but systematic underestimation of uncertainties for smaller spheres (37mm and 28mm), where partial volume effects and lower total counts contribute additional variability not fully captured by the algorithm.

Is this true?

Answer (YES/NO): NO